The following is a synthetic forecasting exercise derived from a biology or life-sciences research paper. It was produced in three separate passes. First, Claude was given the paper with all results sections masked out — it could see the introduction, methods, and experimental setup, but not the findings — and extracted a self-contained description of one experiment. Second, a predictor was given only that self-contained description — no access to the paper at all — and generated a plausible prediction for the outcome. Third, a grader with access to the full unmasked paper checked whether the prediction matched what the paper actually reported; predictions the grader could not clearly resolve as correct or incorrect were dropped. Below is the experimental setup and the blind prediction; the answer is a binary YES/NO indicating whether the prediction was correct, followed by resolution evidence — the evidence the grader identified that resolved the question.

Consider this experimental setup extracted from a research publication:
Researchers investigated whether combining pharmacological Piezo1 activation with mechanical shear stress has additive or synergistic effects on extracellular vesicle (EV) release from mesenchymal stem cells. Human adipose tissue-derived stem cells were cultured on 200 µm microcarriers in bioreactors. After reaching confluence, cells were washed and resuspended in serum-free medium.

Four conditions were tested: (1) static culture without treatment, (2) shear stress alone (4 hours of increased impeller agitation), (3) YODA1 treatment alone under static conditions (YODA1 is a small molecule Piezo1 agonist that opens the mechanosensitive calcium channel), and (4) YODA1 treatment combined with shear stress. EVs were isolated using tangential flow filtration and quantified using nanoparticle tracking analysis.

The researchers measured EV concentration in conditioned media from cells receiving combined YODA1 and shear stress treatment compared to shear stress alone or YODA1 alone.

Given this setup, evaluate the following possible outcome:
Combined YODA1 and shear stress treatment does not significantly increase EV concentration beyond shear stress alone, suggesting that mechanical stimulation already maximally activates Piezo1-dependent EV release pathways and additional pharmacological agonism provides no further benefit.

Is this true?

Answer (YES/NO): NO